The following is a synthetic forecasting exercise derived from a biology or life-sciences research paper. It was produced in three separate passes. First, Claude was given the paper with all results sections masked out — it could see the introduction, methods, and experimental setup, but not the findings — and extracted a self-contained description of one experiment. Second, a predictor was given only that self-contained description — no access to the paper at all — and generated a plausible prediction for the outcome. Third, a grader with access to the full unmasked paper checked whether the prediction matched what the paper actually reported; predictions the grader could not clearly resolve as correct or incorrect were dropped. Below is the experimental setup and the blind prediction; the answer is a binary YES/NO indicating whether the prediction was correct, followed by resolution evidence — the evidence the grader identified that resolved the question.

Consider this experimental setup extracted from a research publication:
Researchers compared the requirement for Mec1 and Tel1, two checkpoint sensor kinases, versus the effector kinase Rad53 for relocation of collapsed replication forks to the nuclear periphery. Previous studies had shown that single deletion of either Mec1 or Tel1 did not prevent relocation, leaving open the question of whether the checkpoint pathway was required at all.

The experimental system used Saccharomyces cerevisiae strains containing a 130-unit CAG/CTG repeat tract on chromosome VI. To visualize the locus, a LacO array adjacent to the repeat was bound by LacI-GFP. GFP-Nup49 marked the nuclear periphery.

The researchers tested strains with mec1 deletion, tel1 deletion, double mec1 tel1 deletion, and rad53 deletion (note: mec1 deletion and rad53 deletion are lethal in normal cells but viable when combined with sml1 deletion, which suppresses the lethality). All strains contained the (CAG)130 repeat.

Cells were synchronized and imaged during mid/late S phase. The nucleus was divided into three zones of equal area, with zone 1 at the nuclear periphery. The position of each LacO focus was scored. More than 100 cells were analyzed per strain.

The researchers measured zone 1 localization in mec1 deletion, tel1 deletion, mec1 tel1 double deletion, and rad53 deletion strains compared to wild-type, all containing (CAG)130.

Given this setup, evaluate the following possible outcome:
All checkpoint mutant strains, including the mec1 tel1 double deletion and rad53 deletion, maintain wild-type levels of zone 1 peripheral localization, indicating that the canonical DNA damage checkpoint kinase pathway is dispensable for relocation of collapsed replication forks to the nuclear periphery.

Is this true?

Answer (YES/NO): NO